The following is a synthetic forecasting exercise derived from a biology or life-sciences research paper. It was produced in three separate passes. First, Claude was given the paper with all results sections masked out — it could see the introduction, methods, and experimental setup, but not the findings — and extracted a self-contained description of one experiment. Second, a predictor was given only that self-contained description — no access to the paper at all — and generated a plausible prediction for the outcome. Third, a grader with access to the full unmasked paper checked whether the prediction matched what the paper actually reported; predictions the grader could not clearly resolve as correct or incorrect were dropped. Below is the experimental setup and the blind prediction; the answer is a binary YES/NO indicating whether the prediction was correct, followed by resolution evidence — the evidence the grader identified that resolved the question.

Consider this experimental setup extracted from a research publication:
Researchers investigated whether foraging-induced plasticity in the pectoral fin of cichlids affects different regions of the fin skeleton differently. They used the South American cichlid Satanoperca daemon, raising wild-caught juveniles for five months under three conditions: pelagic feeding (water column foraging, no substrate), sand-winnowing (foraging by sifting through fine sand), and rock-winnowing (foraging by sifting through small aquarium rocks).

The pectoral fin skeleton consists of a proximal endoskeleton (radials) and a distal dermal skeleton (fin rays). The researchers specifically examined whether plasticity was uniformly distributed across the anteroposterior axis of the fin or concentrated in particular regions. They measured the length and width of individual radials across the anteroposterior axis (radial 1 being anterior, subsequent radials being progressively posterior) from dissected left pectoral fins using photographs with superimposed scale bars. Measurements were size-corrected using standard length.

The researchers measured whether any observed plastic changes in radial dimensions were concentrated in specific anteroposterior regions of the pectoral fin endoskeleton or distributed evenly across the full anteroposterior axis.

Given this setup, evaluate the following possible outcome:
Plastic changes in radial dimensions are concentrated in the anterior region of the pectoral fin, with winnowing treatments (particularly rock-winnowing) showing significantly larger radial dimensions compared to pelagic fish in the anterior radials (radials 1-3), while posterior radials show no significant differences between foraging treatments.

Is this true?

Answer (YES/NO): NO